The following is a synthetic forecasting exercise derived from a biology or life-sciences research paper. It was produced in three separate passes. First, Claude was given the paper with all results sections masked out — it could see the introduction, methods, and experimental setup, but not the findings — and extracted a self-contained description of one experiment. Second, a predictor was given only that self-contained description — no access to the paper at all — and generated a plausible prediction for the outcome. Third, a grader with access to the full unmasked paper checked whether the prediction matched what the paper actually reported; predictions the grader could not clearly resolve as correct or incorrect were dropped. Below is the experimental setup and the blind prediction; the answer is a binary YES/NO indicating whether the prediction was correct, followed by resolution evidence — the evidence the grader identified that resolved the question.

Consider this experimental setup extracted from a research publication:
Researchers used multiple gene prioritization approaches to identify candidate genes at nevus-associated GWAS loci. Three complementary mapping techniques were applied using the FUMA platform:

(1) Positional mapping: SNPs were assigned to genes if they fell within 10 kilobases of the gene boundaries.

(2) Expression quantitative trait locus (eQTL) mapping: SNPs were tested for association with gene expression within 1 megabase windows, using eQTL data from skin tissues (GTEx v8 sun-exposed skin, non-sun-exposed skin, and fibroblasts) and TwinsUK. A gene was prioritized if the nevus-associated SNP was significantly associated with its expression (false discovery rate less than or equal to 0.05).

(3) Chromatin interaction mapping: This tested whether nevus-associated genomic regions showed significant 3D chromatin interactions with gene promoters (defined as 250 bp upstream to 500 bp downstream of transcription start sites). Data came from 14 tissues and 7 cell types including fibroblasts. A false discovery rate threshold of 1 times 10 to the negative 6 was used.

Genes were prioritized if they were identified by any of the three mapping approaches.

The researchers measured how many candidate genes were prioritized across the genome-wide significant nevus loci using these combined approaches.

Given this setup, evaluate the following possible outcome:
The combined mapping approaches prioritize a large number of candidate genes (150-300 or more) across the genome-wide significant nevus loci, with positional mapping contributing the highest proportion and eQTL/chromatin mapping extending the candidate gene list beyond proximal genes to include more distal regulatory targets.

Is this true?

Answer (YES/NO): YES